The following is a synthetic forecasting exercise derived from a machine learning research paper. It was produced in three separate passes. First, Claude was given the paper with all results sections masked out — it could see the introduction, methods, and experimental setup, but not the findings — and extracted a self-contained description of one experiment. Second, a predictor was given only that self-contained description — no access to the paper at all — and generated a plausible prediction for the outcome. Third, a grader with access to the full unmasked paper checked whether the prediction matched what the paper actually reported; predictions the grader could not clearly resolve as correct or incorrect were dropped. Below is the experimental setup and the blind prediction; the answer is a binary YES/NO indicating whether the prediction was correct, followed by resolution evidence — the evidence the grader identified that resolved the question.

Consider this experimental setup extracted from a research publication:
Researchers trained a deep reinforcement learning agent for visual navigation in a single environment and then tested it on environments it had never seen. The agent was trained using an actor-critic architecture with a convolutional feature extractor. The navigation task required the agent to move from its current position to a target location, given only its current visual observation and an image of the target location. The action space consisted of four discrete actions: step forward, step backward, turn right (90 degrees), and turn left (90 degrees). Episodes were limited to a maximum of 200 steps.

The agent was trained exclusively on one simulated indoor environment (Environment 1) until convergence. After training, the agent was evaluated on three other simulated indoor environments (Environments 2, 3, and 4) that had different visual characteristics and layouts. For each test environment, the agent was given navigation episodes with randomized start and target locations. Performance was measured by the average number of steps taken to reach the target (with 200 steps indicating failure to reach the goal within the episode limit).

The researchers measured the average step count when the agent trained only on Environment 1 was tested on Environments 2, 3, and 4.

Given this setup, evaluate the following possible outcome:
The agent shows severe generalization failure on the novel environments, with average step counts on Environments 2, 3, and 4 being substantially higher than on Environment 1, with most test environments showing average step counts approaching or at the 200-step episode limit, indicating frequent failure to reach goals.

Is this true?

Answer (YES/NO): YES